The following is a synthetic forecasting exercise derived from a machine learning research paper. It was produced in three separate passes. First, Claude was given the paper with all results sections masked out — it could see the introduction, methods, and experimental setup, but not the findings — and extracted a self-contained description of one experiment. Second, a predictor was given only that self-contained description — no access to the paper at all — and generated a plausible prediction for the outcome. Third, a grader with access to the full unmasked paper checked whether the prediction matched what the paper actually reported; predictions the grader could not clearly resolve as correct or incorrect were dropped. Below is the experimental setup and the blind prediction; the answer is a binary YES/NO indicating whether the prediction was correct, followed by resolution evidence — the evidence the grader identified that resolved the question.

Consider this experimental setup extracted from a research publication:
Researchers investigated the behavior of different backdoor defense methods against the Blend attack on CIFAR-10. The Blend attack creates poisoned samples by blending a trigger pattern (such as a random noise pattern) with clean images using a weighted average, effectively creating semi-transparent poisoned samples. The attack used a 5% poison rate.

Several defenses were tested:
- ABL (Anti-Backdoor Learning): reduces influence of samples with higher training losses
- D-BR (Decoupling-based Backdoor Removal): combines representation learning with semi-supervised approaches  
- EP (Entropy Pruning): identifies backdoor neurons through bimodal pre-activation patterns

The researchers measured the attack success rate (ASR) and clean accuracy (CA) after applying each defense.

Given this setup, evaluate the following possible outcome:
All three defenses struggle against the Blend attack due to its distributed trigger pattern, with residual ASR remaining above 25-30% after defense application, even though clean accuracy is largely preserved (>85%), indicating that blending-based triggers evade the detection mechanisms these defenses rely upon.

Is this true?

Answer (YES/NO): NO